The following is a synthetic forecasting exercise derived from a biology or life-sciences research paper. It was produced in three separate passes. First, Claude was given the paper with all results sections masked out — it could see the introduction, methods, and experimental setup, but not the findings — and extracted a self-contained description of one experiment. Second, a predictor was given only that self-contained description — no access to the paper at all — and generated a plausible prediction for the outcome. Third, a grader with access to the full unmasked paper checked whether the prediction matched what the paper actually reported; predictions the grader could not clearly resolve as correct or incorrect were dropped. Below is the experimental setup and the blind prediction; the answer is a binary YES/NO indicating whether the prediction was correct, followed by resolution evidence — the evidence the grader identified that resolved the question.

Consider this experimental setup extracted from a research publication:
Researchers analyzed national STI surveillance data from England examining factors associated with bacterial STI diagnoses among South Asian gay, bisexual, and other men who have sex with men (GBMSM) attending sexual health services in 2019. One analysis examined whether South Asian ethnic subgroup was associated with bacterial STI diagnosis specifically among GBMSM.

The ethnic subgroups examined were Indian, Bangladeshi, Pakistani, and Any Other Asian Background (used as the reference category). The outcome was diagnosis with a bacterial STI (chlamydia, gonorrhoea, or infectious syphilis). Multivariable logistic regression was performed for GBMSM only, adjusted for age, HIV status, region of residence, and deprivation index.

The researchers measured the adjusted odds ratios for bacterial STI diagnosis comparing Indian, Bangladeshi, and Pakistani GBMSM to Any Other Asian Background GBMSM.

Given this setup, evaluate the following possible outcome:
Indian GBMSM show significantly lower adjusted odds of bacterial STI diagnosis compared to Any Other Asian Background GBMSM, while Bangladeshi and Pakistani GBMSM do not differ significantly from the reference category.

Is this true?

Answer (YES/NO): YES